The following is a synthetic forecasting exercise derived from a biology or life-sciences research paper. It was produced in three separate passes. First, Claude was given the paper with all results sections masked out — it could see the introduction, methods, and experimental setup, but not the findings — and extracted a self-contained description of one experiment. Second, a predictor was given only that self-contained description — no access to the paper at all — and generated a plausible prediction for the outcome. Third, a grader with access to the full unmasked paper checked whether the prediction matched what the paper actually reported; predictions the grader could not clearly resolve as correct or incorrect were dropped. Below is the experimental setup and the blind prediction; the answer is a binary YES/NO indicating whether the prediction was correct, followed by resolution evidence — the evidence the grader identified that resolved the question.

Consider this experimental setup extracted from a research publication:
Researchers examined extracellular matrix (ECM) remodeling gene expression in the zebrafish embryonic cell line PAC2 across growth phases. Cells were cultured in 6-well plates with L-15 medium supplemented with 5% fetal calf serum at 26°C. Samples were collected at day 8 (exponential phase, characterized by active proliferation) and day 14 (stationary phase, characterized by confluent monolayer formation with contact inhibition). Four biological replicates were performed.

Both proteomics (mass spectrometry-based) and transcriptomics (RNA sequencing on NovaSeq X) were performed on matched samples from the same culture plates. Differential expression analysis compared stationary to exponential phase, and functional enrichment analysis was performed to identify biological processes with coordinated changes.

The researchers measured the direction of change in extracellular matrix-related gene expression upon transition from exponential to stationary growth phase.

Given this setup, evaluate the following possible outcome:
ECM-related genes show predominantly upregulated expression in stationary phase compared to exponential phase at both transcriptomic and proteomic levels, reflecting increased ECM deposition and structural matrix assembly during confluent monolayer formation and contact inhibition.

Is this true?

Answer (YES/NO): YES